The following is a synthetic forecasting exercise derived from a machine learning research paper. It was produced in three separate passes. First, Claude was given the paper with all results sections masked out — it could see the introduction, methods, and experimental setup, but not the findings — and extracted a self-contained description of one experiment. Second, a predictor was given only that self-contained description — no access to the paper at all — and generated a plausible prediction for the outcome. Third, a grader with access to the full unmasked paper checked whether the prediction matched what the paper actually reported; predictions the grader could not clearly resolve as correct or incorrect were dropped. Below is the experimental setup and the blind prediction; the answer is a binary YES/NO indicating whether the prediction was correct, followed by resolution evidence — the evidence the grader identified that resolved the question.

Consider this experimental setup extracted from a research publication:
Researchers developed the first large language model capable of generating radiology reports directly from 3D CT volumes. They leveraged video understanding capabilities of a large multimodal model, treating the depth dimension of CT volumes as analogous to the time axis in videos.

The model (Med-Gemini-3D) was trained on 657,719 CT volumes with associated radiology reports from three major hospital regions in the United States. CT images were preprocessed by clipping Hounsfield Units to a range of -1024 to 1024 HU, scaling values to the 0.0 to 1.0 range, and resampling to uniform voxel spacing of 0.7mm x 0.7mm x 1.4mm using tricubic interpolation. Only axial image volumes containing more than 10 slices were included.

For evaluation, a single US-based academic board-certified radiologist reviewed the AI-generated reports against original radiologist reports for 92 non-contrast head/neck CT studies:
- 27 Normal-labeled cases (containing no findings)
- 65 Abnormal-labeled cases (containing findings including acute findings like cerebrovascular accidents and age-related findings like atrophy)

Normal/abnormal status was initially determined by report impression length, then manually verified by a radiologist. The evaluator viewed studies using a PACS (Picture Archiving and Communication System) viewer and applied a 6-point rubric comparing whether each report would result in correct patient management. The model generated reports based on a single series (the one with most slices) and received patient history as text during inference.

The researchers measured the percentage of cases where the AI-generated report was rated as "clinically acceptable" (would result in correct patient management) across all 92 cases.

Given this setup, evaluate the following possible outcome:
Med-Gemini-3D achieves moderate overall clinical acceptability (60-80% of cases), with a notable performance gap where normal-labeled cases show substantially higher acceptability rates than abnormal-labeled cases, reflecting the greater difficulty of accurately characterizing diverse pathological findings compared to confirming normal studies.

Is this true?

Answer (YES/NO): NO